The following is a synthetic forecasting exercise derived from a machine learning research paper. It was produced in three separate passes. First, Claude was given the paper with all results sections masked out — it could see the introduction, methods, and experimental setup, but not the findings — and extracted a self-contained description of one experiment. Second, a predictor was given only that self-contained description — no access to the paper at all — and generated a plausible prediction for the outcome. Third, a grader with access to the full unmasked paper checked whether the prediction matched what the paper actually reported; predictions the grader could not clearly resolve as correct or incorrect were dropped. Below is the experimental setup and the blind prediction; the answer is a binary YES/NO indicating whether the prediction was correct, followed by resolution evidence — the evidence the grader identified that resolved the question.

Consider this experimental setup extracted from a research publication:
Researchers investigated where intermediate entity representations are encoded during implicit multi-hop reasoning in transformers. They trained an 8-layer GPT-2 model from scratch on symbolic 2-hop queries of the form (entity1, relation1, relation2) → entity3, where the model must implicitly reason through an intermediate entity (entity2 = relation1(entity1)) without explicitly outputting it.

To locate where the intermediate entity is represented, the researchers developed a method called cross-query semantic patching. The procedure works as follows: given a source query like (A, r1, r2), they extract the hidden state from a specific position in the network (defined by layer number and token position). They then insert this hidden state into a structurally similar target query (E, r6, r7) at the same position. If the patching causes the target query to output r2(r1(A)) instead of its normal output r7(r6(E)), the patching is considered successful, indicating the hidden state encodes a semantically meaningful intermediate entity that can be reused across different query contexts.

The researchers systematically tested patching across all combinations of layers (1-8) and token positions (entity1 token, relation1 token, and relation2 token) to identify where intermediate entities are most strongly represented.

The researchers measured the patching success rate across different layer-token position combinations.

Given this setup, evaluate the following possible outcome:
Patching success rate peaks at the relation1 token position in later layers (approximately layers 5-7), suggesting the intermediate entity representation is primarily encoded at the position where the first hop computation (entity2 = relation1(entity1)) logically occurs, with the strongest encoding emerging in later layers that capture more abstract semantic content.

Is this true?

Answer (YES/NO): NO